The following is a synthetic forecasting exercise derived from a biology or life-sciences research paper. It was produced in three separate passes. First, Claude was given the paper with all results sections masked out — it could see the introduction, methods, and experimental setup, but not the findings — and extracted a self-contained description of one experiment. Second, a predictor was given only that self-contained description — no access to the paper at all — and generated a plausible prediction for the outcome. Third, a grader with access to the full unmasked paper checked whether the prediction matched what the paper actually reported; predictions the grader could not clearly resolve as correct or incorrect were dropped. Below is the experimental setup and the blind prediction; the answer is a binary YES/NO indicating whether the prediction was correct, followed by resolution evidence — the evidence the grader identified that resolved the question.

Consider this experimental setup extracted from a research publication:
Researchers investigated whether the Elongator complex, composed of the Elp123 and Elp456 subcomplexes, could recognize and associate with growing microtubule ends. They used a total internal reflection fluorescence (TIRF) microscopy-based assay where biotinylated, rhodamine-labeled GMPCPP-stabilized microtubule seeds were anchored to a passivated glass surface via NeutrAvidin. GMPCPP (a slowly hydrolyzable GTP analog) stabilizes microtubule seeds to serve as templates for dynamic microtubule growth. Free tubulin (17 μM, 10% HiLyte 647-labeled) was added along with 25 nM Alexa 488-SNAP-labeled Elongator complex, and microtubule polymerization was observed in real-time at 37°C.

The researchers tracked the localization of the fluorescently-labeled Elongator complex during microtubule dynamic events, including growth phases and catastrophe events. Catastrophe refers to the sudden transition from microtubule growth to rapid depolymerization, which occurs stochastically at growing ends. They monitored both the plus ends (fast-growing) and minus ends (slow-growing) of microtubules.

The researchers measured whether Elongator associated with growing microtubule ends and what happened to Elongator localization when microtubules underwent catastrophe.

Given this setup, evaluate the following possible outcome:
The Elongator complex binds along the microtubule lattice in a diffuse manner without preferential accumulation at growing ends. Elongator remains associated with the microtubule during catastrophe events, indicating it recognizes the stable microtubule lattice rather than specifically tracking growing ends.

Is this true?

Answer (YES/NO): NO